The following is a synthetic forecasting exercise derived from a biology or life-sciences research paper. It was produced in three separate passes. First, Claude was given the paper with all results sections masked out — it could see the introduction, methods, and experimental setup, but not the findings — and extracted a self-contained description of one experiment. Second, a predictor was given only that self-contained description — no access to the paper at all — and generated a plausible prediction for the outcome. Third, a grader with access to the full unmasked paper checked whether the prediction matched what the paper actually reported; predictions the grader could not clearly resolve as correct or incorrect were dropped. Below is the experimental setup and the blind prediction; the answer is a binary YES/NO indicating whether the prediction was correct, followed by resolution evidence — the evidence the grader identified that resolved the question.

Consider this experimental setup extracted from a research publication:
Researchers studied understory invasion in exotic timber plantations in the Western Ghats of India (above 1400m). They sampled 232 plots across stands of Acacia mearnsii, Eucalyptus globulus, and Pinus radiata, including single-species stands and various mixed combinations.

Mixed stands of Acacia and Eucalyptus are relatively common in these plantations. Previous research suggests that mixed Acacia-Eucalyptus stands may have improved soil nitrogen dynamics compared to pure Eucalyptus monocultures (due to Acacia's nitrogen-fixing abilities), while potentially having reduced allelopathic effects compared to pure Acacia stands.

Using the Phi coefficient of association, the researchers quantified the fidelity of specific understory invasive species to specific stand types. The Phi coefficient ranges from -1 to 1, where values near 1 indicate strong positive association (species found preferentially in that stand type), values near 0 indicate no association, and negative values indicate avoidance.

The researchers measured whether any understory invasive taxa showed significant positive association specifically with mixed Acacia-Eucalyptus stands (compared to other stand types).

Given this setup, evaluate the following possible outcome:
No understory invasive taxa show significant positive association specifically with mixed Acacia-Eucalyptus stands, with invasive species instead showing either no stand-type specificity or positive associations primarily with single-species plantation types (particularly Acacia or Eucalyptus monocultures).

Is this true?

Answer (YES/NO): YES